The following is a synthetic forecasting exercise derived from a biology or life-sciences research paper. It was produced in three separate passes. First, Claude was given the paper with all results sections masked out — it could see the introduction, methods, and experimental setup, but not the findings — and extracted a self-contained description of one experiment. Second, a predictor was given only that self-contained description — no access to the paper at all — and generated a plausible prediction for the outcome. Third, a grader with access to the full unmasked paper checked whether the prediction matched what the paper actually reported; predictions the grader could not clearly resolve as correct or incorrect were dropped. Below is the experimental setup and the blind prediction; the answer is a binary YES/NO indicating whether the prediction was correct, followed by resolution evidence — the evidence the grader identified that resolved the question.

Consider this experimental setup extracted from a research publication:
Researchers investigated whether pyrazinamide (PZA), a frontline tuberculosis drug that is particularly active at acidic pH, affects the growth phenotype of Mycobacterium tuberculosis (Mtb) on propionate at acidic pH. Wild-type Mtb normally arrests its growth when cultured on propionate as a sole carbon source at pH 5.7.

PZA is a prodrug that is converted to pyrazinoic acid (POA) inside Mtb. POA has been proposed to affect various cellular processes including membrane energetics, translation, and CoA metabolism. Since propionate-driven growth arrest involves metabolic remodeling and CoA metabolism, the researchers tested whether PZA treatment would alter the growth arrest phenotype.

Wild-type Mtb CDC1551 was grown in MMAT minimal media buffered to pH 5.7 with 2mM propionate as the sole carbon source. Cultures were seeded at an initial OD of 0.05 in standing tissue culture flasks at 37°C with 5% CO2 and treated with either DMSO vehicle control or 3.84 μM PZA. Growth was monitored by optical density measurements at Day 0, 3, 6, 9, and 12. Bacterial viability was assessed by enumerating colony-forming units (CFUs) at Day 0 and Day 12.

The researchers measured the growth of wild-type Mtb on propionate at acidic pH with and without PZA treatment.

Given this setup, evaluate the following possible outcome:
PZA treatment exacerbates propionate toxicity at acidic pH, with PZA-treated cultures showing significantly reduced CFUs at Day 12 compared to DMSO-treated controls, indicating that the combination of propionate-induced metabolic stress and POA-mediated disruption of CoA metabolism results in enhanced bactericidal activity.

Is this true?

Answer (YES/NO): NO